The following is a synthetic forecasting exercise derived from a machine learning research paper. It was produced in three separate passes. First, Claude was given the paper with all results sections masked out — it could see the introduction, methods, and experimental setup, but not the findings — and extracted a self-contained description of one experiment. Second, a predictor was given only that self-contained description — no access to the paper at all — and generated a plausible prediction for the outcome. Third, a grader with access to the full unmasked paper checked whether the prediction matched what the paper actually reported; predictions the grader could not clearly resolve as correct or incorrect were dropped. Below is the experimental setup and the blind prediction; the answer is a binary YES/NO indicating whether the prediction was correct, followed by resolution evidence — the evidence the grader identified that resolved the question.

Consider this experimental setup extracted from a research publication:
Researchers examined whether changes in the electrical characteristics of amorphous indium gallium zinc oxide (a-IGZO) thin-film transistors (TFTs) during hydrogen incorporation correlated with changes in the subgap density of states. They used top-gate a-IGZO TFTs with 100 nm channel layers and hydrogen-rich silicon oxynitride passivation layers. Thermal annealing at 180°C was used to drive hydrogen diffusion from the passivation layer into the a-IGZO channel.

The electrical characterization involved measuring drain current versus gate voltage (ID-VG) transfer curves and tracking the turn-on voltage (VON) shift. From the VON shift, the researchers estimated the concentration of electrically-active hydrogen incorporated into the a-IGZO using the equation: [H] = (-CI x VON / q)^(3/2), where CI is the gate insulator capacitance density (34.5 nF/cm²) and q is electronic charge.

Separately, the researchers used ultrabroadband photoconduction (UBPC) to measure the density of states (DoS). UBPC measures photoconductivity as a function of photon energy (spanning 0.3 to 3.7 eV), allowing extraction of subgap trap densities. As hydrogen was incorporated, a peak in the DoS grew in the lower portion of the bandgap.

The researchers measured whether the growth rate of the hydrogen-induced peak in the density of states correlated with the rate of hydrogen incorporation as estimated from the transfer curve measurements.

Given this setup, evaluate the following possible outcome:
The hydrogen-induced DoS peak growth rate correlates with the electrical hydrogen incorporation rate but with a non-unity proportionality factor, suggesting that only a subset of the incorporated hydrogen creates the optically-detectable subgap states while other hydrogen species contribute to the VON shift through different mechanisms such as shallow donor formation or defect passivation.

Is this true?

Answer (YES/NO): NO